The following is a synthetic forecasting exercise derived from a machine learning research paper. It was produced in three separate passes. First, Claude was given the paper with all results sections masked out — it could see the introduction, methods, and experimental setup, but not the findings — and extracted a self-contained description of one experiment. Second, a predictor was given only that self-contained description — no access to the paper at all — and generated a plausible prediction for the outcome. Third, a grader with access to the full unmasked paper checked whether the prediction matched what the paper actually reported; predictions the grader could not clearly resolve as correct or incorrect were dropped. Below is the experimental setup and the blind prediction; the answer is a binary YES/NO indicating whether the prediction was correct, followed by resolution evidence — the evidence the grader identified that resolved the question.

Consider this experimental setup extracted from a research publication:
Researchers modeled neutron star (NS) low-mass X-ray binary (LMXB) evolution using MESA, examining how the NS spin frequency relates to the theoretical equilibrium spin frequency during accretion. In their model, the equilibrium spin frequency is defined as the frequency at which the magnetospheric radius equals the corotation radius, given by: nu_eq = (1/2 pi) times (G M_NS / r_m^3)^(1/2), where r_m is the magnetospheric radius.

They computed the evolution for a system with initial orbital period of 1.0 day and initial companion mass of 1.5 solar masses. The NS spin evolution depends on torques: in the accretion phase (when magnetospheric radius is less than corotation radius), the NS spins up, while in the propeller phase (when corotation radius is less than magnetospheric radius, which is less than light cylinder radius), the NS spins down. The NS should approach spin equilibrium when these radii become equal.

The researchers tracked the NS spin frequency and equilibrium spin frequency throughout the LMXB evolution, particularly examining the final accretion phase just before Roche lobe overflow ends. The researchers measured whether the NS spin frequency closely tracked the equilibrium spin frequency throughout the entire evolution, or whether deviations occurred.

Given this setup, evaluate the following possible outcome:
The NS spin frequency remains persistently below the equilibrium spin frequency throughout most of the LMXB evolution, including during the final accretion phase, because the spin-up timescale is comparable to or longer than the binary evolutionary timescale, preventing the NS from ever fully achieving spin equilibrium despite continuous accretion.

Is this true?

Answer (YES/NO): NO